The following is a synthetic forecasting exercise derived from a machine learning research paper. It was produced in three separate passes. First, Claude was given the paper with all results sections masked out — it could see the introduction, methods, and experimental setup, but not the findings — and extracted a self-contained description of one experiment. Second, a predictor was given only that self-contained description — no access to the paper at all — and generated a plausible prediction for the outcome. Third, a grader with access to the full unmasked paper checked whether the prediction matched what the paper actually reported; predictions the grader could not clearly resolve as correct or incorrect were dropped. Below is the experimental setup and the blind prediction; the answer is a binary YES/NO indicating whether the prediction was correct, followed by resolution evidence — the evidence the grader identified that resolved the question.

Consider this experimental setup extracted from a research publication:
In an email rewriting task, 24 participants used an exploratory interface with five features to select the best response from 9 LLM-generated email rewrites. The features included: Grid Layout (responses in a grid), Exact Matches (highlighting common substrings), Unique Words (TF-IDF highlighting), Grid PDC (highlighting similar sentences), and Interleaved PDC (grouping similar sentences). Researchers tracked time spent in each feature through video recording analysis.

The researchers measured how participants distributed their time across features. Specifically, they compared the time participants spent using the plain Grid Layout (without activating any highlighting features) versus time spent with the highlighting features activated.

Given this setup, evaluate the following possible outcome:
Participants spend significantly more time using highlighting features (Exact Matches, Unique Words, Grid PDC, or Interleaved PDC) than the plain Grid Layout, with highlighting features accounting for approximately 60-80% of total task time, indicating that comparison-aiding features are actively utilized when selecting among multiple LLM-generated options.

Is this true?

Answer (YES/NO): NO